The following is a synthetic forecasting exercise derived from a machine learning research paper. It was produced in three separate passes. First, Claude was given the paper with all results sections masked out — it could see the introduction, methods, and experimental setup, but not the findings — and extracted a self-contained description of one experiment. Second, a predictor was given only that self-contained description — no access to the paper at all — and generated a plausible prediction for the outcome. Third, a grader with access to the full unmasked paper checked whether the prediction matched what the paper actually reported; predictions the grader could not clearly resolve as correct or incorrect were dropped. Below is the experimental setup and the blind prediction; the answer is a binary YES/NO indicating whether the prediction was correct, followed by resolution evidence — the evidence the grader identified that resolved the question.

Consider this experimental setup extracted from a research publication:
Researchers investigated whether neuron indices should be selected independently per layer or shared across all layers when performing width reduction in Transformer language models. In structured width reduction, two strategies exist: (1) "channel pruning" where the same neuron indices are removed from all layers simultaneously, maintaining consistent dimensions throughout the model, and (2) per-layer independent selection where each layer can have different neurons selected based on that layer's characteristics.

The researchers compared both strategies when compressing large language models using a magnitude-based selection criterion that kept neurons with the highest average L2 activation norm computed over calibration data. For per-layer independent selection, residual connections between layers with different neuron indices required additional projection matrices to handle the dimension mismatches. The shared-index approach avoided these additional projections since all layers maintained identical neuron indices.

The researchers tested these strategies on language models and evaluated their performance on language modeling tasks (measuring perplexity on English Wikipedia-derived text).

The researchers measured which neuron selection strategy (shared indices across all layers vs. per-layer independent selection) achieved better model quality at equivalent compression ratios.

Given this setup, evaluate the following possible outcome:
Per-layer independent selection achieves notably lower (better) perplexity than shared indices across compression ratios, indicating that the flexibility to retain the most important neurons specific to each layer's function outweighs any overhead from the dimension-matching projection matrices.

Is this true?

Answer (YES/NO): YES